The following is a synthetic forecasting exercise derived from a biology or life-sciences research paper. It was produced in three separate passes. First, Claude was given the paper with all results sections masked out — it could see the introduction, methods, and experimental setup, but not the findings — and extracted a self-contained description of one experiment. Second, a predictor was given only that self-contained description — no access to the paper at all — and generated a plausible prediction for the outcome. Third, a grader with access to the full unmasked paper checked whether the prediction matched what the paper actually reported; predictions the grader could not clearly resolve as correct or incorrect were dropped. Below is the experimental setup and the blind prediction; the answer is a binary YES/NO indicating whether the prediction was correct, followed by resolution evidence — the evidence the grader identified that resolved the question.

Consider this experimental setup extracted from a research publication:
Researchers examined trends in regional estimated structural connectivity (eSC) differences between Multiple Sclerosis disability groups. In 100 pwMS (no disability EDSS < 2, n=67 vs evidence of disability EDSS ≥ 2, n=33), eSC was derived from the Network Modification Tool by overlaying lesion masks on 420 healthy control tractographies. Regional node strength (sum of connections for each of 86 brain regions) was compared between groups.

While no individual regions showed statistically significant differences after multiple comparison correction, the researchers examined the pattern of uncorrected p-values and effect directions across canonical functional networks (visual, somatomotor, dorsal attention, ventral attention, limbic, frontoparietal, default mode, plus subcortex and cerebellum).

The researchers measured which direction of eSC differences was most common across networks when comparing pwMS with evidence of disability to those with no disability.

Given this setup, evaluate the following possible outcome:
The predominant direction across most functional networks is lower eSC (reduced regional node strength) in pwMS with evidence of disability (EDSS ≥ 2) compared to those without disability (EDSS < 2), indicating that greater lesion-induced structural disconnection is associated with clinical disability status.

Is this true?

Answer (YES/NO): YES